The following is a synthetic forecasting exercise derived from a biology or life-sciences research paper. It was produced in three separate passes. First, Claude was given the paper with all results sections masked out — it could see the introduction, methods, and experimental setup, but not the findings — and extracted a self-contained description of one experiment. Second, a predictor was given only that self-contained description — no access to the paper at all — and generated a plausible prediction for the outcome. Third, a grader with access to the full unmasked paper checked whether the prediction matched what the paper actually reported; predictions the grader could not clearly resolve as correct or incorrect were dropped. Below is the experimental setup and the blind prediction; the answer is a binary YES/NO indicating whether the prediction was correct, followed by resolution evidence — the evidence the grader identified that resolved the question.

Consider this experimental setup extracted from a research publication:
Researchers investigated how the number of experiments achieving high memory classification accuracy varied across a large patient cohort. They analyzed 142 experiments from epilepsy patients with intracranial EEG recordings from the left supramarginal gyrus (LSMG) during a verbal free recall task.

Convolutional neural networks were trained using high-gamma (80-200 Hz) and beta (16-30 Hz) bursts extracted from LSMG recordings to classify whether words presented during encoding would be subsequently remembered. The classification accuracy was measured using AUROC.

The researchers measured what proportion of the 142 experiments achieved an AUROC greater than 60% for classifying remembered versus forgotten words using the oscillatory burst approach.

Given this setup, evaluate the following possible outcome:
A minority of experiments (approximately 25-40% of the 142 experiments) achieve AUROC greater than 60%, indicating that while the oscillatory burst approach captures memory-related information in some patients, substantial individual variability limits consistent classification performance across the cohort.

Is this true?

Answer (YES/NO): NO